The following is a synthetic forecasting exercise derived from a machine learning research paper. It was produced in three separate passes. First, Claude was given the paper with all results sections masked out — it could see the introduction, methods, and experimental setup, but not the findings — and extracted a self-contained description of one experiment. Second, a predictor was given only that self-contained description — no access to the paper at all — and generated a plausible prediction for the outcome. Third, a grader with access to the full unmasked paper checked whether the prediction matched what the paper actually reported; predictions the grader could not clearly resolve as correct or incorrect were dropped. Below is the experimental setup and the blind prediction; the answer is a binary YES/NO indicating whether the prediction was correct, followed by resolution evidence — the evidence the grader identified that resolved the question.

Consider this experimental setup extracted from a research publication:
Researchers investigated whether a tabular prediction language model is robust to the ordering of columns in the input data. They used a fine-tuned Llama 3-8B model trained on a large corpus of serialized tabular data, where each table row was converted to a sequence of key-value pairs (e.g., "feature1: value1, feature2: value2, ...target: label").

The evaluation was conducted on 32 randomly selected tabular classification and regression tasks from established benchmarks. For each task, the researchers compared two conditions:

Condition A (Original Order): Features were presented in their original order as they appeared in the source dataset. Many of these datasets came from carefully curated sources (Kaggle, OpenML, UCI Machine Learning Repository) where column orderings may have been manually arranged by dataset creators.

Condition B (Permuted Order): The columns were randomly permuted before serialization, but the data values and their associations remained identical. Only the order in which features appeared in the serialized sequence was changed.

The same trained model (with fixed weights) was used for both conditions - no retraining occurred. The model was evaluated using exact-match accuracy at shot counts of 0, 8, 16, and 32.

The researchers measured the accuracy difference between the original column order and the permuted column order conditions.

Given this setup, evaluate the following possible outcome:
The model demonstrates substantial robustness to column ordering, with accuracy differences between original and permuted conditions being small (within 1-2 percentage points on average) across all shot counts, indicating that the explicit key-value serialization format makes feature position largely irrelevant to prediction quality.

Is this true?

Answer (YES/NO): YES